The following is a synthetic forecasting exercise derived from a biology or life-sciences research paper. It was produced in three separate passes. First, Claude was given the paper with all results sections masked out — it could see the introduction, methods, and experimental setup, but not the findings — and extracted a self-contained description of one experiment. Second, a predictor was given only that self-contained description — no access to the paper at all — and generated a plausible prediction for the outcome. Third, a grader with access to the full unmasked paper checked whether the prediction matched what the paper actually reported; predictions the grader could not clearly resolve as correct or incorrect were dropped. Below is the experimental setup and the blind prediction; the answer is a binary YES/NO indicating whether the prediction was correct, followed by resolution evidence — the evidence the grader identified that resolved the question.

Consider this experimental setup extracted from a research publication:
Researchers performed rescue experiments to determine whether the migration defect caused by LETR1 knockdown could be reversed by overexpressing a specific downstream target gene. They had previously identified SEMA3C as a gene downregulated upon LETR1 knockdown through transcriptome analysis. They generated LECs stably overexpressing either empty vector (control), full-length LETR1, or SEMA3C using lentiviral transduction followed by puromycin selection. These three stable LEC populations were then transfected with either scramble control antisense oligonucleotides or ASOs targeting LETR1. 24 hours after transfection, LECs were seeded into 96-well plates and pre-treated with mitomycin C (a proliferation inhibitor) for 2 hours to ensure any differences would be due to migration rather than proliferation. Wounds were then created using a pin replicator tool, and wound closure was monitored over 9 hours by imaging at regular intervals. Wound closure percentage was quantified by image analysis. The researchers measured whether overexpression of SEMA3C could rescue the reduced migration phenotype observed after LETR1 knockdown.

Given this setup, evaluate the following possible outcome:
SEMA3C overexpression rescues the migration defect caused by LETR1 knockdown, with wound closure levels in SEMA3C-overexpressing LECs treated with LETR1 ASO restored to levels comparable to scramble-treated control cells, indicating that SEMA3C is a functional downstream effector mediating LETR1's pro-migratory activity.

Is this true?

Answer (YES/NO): NO